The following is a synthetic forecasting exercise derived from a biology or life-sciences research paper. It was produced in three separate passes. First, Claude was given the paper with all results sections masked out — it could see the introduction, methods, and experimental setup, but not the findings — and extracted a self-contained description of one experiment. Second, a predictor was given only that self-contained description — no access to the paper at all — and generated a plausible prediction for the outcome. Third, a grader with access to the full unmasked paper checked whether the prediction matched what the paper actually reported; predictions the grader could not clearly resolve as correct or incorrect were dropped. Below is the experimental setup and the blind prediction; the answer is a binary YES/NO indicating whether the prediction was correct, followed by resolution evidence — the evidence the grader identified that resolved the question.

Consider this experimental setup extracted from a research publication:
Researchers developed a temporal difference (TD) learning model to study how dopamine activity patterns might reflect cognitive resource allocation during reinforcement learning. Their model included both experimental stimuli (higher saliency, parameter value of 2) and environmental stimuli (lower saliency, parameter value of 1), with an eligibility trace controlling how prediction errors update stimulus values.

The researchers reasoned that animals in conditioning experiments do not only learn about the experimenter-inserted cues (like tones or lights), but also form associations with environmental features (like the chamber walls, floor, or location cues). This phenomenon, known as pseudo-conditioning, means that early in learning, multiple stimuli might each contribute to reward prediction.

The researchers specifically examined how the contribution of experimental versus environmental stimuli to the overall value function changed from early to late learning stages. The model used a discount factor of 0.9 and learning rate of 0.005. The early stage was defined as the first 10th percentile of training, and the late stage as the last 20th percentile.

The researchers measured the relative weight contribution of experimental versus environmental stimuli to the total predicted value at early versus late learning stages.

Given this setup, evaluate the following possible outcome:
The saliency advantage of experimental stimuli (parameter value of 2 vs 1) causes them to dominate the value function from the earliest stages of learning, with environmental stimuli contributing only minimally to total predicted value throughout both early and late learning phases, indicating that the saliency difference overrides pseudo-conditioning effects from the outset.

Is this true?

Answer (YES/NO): NO